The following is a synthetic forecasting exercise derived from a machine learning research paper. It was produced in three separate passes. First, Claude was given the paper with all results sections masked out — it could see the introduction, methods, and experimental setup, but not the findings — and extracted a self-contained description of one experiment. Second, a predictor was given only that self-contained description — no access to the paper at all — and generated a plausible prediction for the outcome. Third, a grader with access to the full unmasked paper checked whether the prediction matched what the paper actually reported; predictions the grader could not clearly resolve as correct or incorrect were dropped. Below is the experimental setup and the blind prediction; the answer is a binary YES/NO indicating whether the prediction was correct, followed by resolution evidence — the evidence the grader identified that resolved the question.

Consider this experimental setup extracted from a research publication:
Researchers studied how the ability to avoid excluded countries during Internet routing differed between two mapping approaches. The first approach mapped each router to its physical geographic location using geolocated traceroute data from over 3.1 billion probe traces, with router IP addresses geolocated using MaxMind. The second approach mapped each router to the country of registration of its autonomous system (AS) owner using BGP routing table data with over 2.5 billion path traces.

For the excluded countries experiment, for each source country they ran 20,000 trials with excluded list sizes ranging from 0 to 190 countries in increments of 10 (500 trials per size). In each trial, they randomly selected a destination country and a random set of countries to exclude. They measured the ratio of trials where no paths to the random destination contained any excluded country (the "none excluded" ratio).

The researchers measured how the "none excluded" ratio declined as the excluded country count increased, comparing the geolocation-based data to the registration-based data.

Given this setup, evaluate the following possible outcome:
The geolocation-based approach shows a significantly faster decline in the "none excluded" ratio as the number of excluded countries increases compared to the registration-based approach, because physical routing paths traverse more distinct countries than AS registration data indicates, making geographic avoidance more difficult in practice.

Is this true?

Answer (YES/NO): NO